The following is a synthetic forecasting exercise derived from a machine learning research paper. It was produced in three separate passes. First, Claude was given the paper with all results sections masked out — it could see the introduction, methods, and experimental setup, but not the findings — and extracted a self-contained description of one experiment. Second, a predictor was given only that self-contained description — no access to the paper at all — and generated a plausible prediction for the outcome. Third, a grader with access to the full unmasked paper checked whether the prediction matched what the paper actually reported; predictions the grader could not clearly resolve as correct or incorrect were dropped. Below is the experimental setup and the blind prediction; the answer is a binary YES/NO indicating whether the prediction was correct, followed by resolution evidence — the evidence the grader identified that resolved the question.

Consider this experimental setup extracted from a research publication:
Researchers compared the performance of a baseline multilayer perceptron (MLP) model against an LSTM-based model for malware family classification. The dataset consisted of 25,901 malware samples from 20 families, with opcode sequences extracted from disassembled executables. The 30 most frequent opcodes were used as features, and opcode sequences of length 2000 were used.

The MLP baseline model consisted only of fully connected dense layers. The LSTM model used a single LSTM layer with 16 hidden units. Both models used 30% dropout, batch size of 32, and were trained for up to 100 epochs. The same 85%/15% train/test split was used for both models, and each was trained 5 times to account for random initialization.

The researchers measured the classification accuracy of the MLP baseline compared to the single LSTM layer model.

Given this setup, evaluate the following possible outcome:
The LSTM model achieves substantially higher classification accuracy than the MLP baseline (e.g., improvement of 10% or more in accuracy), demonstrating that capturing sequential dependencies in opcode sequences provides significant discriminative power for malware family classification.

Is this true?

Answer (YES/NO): NO